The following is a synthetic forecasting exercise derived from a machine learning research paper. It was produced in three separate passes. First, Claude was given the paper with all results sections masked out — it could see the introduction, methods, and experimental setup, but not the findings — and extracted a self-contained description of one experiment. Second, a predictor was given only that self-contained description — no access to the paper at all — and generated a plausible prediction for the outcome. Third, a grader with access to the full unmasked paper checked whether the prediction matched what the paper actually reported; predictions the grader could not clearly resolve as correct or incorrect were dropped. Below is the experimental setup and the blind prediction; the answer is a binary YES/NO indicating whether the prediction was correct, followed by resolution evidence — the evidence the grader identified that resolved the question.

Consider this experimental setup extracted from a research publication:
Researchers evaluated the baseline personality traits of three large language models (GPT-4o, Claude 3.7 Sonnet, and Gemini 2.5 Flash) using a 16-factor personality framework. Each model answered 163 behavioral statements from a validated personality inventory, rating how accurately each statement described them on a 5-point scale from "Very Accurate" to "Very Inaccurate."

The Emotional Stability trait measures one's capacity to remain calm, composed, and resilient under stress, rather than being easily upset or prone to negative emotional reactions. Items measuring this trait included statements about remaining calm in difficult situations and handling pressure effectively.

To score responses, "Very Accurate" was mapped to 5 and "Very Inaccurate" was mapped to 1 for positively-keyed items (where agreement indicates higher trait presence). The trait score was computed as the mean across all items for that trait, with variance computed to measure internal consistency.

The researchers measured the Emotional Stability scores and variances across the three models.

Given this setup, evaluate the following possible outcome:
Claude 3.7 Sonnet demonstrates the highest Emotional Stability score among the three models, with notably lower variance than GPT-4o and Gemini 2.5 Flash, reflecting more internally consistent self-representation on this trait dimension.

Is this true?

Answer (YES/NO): NO